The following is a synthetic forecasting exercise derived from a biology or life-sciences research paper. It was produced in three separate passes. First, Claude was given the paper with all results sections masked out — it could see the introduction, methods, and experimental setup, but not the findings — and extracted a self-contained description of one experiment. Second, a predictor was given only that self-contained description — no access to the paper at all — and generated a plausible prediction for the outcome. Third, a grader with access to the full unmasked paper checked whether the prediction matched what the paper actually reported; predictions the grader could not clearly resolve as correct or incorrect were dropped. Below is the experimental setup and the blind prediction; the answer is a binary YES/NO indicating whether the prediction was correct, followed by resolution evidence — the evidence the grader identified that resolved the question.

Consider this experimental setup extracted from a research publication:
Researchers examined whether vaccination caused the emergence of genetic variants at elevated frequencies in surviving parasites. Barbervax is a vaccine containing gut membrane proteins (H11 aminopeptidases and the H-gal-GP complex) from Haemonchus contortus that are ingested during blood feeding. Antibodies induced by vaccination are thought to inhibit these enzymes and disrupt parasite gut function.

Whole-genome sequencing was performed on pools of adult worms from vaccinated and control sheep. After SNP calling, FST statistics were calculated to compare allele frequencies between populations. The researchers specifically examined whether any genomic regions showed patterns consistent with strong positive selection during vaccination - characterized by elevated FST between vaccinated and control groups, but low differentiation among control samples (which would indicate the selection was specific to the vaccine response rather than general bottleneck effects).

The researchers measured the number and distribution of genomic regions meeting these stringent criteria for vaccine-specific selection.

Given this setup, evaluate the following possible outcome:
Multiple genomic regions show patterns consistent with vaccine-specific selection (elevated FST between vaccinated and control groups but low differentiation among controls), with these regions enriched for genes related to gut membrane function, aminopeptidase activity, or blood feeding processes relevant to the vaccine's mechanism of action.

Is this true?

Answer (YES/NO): NO